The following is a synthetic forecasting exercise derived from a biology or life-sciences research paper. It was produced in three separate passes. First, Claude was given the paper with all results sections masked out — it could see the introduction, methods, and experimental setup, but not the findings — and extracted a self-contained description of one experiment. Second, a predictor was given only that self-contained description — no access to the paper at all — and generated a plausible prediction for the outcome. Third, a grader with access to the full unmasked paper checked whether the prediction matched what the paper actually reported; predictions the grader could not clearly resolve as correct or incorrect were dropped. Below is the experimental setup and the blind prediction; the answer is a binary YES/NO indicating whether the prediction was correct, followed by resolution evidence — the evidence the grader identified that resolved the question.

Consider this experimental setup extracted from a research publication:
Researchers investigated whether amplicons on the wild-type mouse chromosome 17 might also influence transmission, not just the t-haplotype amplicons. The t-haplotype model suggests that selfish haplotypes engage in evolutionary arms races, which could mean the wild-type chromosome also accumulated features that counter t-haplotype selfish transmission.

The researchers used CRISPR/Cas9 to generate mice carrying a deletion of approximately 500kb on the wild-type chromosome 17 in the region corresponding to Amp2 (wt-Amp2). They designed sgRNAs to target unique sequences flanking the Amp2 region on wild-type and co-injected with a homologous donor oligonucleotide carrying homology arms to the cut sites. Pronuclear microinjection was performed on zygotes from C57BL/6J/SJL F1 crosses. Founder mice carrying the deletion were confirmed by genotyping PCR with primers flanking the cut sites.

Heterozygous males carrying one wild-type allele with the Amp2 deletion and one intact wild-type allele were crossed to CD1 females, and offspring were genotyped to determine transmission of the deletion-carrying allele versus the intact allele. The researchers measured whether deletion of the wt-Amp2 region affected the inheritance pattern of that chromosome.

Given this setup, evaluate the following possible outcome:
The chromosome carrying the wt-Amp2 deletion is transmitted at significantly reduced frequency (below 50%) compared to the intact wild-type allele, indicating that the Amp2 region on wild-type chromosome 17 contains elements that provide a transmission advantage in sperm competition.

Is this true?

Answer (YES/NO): NO